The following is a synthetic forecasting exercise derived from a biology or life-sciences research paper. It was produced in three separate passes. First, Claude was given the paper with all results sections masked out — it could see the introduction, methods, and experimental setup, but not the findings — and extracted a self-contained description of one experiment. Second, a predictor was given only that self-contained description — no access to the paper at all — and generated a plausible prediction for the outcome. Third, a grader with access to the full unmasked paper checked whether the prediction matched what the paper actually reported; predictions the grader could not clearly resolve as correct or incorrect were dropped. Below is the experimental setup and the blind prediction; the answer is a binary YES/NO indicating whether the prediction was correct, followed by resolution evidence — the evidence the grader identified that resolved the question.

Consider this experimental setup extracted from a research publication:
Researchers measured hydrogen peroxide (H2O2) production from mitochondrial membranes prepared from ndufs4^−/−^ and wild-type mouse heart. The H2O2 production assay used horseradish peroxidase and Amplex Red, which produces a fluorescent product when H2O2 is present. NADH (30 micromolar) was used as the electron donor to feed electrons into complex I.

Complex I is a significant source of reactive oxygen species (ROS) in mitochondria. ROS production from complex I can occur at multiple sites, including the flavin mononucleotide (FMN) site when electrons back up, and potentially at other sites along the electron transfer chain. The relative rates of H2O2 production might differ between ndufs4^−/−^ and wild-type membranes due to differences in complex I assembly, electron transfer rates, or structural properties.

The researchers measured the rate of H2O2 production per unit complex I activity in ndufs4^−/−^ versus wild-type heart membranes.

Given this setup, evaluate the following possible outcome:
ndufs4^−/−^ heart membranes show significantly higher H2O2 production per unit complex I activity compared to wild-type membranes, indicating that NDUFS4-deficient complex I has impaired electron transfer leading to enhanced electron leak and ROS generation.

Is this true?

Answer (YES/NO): NO